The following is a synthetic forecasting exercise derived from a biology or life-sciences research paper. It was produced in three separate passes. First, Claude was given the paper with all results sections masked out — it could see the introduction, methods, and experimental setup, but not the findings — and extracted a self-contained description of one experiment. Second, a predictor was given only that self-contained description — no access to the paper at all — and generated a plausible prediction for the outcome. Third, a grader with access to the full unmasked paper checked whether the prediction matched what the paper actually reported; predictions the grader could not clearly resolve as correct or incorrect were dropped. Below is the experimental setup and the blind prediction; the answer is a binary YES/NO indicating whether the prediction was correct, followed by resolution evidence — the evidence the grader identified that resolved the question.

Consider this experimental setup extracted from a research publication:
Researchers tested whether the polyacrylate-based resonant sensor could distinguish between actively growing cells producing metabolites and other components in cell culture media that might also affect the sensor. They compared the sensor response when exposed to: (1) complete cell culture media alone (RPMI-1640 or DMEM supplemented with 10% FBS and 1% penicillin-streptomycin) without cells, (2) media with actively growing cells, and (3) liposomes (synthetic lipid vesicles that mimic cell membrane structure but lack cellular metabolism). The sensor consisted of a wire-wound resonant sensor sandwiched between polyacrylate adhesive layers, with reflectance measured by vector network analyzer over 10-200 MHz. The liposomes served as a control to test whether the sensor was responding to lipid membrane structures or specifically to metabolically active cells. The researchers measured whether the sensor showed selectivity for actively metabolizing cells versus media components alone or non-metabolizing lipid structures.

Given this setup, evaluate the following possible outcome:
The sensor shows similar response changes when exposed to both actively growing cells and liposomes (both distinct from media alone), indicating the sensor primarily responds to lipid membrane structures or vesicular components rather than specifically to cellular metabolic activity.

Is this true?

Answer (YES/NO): NO